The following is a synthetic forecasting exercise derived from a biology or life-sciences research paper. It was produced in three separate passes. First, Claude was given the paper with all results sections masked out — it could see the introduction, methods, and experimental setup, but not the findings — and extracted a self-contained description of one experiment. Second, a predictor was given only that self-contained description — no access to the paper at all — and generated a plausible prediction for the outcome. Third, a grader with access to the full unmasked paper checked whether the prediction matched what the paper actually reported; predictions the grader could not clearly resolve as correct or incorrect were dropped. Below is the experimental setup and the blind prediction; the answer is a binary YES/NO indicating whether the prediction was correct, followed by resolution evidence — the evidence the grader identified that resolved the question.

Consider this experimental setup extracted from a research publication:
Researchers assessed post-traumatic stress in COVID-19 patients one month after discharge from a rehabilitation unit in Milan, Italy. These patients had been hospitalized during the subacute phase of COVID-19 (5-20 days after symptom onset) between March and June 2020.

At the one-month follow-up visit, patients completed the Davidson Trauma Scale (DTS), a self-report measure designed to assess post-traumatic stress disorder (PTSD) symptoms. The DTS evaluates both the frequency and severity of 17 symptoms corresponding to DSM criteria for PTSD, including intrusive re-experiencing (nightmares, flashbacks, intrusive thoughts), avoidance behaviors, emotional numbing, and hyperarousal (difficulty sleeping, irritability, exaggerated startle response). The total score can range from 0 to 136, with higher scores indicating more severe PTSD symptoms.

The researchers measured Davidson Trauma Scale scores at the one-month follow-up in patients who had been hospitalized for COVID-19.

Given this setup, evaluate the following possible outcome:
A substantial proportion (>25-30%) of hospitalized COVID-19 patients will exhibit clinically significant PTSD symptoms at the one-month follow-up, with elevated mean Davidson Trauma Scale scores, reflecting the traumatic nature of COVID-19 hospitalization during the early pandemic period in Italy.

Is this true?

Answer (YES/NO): YES